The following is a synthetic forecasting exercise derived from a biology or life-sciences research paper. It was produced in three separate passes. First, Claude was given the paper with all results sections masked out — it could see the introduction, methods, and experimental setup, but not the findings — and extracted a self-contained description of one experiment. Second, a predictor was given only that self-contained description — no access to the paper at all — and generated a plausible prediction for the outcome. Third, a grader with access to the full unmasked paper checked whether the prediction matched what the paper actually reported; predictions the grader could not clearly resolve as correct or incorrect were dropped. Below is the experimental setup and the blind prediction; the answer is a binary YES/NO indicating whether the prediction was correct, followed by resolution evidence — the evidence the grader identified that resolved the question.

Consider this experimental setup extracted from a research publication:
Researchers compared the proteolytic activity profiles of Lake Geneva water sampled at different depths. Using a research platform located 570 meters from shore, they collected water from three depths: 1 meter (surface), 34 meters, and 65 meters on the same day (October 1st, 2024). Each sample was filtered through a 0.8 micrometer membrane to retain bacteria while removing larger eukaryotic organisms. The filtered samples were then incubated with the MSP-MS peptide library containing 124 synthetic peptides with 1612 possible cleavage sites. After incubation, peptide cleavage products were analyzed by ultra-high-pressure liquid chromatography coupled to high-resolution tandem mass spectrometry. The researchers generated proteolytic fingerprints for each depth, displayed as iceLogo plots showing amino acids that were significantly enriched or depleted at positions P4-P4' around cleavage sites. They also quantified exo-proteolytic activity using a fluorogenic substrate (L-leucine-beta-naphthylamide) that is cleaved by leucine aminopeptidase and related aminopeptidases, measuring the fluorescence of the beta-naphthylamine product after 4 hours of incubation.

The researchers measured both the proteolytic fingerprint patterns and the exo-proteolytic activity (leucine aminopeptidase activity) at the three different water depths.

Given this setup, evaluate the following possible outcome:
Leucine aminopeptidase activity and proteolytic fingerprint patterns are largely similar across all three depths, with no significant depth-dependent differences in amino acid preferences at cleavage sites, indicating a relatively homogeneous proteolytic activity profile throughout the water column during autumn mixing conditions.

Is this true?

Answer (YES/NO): NO